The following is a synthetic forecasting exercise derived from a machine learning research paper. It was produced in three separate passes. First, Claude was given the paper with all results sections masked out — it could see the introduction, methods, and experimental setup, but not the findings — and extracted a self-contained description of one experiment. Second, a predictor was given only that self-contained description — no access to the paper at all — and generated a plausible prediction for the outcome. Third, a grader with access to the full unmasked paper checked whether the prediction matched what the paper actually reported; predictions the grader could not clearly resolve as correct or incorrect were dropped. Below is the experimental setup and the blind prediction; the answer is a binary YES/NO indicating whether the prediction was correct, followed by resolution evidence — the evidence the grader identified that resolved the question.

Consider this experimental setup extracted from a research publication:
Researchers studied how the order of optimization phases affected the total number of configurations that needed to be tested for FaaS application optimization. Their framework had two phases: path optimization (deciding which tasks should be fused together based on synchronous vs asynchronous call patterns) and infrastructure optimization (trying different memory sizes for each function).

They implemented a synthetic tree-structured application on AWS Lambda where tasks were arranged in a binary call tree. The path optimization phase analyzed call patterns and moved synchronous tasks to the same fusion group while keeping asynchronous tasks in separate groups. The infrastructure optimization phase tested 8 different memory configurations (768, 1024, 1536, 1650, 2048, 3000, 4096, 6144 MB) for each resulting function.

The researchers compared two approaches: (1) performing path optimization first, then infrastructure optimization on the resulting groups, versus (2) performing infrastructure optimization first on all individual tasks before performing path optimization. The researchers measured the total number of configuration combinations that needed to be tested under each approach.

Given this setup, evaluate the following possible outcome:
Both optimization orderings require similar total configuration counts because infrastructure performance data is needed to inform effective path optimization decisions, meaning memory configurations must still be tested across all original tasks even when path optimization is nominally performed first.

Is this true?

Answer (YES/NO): NO